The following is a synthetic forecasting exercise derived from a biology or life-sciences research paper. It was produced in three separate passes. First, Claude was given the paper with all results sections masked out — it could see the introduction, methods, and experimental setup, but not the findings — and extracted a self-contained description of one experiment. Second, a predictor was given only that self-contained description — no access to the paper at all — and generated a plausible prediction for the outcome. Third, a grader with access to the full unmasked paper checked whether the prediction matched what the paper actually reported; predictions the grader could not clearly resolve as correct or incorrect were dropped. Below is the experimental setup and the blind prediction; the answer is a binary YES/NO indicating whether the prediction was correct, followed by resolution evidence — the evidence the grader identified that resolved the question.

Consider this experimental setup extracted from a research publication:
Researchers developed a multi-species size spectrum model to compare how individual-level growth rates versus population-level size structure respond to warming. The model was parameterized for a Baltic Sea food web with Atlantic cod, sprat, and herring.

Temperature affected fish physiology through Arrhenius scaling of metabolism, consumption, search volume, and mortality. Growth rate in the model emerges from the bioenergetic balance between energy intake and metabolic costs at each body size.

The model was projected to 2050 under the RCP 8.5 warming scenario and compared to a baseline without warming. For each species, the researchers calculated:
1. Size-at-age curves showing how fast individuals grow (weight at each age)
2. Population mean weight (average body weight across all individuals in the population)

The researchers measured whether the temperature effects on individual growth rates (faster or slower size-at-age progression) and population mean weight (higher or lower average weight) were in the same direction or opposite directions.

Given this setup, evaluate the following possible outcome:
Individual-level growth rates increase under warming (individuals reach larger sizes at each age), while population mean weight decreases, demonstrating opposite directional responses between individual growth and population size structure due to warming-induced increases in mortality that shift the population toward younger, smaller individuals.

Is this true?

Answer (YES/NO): NO